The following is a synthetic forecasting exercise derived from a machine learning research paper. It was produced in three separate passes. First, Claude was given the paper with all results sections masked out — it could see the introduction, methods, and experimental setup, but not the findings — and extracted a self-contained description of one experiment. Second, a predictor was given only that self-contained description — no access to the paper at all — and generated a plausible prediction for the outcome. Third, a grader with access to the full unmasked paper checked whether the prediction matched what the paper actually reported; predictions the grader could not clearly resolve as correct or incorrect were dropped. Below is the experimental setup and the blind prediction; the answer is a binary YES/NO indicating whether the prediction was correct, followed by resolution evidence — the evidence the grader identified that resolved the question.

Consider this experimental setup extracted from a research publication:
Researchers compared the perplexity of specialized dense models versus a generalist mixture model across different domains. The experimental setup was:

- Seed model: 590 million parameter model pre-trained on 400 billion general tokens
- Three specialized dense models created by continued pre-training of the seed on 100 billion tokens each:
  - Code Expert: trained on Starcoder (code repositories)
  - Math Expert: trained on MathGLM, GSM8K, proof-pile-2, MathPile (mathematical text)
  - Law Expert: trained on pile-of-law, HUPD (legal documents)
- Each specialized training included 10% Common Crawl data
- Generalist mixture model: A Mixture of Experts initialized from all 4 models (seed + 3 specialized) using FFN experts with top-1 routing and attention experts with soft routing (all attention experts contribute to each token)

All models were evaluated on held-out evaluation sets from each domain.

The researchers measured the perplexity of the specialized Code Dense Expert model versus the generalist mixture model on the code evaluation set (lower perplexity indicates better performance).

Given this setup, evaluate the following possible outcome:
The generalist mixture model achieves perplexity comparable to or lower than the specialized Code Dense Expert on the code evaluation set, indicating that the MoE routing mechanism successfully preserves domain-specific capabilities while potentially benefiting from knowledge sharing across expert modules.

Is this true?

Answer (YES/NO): YES